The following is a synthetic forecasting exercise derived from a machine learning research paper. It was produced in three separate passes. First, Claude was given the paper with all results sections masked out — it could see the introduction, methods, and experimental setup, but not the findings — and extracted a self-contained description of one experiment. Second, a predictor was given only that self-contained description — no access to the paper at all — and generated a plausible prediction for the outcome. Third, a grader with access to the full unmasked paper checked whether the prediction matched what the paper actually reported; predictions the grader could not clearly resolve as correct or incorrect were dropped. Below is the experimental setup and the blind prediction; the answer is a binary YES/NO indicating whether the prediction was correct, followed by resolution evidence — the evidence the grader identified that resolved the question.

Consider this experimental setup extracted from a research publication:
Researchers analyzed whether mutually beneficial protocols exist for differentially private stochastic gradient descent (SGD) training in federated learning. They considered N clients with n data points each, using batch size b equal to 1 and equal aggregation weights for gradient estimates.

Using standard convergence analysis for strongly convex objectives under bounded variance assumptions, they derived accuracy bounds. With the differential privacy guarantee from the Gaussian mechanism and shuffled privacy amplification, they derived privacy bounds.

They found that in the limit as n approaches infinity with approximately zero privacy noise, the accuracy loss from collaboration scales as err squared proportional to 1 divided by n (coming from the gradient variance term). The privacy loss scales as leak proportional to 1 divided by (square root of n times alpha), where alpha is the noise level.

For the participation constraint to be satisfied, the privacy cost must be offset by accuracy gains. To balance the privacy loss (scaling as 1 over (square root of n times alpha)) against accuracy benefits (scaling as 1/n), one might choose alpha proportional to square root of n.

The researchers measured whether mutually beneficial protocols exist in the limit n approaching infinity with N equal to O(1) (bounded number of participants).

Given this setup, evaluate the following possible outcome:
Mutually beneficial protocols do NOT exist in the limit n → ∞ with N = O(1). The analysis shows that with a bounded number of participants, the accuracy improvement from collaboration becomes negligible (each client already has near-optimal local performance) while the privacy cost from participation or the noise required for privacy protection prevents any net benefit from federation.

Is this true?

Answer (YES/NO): YES